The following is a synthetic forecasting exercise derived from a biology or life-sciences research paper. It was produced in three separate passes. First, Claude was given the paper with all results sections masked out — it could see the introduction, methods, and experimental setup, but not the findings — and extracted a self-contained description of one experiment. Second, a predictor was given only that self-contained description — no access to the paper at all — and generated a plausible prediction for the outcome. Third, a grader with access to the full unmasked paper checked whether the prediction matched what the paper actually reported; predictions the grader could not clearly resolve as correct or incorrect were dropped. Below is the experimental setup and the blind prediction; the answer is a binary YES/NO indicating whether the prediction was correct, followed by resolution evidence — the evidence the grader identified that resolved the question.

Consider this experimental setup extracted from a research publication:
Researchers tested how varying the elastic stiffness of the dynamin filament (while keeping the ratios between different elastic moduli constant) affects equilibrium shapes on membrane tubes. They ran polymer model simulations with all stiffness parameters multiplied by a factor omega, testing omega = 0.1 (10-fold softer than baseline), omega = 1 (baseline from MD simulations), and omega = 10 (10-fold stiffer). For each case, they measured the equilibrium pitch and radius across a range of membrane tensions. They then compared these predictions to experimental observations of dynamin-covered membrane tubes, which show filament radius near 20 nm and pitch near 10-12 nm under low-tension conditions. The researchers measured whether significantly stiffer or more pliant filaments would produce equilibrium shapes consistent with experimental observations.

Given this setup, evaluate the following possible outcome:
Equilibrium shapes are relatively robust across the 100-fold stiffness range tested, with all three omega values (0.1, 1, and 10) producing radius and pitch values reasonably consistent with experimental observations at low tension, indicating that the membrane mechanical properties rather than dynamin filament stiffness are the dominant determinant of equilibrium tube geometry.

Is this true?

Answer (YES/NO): NO